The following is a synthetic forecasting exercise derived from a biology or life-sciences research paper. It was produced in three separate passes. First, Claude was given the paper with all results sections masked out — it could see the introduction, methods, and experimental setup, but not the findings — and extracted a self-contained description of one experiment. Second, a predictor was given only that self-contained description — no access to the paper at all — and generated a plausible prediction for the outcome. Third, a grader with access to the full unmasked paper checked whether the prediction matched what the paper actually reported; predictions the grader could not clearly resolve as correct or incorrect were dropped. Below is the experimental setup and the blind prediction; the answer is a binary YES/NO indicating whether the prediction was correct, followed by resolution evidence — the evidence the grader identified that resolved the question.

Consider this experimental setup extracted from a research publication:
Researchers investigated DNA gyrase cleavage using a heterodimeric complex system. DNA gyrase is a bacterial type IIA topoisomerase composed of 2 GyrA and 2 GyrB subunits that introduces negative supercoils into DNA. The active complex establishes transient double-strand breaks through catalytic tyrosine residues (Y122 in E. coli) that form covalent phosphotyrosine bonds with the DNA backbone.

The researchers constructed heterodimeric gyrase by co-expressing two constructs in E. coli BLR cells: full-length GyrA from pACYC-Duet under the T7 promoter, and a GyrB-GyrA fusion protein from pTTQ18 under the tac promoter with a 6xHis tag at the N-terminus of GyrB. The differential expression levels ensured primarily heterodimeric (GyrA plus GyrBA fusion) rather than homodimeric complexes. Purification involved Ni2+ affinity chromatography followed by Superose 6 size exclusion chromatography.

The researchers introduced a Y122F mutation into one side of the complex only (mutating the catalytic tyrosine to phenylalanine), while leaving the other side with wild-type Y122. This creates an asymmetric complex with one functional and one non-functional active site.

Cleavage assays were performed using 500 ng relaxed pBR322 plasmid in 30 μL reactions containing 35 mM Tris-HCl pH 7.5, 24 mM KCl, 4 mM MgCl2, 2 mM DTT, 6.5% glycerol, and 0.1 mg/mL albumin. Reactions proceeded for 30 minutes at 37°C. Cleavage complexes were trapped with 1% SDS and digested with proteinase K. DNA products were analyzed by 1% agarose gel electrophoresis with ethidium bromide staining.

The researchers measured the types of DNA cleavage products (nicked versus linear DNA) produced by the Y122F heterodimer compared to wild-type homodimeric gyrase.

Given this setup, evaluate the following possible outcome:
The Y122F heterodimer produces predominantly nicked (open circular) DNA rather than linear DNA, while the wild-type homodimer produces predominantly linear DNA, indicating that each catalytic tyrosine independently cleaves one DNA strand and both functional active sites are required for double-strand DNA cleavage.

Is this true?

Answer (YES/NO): YES